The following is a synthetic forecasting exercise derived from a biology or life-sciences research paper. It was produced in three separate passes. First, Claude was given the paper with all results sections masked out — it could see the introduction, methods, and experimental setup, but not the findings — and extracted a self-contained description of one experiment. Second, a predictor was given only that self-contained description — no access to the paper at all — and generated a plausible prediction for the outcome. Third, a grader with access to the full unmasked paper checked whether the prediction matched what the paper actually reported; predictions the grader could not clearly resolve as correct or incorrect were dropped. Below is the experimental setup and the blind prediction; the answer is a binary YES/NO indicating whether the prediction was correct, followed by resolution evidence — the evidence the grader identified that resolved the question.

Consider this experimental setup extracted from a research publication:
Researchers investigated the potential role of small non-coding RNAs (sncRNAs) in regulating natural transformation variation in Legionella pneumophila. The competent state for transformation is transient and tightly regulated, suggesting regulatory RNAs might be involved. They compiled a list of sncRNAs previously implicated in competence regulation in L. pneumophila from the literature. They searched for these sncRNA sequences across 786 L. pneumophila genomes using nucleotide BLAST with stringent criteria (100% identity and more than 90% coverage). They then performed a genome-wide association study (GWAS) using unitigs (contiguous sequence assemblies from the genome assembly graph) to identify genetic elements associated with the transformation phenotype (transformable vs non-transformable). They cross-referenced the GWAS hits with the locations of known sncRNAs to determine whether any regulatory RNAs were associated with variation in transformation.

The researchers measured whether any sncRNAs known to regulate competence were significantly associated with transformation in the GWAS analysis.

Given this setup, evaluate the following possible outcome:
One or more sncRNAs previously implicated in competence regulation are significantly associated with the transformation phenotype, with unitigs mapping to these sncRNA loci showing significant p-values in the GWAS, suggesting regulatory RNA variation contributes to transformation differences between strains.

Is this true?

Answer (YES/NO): YES